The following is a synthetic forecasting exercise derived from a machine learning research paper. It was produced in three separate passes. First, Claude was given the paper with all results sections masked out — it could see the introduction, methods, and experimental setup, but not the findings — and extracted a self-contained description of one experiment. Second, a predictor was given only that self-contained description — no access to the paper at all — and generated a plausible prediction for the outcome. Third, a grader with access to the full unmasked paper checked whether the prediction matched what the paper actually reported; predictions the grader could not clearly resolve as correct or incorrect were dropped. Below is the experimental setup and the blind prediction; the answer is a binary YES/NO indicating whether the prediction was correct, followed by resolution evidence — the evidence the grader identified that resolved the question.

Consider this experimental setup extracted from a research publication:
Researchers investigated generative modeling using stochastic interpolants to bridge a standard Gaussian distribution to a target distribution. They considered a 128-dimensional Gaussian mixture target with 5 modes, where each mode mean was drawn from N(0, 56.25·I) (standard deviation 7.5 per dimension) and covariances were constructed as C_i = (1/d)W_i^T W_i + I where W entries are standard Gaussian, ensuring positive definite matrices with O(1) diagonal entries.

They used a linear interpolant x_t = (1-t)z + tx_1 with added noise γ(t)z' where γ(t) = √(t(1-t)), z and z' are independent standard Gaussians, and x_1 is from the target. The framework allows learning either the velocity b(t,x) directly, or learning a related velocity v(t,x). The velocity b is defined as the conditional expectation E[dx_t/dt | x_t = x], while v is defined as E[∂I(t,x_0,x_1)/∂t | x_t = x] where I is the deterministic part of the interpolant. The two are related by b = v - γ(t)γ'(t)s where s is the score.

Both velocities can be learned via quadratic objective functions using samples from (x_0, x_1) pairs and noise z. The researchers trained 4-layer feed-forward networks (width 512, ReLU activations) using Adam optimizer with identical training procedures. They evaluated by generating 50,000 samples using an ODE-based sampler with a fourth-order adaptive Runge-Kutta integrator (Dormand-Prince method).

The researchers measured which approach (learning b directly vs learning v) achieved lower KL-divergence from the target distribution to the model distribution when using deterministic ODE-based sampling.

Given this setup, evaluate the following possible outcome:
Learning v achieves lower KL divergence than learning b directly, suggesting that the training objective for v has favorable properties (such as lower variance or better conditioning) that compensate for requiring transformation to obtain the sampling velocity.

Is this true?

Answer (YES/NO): NO